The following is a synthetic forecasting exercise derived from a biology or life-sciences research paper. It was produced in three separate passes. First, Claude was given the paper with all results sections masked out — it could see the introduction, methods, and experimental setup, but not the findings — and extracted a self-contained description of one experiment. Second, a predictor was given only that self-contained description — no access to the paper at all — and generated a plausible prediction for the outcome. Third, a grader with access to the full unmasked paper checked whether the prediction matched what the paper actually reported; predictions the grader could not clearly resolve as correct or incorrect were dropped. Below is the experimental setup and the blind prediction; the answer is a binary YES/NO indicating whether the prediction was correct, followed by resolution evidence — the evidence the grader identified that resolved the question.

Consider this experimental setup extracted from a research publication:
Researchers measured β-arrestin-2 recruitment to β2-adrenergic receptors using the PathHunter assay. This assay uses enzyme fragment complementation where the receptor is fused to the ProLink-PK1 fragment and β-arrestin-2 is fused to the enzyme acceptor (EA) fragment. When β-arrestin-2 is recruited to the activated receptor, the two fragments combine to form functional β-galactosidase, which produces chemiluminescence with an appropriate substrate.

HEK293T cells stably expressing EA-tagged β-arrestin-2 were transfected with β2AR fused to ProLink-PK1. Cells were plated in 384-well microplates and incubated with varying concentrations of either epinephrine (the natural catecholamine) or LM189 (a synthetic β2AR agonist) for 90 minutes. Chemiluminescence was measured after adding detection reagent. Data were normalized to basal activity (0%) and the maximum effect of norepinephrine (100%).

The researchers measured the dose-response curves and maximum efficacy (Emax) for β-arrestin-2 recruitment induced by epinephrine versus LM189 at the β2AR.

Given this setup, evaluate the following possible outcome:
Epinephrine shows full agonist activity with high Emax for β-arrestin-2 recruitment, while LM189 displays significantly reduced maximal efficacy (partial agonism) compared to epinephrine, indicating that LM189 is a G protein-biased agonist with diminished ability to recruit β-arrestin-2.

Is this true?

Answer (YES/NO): NO